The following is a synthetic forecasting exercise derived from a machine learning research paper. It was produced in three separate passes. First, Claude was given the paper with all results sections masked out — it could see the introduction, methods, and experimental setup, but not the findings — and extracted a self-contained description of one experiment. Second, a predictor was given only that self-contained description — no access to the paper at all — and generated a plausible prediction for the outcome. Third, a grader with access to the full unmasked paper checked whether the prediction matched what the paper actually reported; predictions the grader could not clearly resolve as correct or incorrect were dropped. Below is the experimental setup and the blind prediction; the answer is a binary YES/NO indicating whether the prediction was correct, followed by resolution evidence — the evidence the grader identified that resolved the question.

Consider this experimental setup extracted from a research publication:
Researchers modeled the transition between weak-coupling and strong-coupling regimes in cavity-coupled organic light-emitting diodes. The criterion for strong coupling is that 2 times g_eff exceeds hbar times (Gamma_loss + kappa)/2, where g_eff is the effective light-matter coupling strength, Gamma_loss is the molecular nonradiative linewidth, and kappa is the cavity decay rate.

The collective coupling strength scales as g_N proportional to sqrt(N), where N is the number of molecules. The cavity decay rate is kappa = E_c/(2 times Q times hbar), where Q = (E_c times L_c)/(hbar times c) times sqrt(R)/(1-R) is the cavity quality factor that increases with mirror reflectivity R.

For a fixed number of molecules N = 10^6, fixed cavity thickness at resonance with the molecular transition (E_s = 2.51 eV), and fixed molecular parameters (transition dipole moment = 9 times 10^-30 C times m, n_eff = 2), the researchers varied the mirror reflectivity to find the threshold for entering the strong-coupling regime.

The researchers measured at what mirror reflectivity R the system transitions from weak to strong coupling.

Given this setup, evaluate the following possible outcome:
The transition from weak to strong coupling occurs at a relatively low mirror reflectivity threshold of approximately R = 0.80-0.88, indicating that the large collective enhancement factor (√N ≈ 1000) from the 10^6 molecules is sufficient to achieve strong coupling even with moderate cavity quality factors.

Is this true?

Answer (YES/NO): NO